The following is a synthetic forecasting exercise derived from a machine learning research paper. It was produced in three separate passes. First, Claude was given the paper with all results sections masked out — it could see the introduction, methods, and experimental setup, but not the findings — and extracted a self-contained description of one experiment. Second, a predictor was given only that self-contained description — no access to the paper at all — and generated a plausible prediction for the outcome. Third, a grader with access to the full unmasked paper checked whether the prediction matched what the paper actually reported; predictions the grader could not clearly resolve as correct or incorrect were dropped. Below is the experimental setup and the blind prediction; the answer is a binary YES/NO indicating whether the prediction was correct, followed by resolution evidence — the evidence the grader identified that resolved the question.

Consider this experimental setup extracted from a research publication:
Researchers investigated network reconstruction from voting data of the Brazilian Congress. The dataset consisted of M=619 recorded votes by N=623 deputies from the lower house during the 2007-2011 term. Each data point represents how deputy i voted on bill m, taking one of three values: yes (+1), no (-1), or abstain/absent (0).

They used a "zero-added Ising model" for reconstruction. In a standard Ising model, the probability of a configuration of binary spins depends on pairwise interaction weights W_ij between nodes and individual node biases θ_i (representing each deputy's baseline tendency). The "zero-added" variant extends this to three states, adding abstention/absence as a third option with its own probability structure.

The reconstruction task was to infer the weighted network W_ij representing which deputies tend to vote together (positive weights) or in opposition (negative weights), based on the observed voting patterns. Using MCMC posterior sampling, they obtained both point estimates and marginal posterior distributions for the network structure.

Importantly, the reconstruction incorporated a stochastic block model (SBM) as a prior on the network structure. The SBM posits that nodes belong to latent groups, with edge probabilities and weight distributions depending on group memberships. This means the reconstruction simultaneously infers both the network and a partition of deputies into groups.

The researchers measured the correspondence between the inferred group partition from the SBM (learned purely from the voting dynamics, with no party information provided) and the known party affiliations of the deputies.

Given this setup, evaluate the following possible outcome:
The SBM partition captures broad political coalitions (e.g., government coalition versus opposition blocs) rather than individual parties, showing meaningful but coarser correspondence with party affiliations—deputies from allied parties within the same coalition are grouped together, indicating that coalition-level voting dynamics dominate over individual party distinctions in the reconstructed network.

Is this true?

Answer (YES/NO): NO